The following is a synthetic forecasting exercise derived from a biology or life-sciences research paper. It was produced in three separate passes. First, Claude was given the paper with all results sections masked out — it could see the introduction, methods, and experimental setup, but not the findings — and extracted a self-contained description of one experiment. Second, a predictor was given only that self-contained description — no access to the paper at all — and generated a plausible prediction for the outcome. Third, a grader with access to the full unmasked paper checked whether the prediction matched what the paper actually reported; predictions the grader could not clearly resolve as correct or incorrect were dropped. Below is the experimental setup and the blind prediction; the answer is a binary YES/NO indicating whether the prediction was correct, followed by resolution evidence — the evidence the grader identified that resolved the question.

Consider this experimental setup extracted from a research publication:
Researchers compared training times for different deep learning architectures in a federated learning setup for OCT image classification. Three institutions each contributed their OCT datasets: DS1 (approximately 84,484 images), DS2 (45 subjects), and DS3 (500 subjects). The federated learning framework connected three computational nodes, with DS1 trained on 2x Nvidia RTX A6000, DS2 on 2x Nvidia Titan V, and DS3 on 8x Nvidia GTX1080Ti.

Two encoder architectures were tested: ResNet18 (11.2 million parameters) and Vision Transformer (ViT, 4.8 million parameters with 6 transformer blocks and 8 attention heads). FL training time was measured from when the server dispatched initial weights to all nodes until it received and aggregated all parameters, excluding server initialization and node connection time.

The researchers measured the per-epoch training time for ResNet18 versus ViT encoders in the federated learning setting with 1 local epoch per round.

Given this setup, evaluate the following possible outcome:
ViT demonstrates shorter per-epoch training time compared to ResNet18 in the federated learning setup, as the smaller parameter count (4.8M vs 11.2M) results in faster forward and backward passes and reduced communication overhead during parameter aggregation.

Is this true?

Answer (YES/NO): NO